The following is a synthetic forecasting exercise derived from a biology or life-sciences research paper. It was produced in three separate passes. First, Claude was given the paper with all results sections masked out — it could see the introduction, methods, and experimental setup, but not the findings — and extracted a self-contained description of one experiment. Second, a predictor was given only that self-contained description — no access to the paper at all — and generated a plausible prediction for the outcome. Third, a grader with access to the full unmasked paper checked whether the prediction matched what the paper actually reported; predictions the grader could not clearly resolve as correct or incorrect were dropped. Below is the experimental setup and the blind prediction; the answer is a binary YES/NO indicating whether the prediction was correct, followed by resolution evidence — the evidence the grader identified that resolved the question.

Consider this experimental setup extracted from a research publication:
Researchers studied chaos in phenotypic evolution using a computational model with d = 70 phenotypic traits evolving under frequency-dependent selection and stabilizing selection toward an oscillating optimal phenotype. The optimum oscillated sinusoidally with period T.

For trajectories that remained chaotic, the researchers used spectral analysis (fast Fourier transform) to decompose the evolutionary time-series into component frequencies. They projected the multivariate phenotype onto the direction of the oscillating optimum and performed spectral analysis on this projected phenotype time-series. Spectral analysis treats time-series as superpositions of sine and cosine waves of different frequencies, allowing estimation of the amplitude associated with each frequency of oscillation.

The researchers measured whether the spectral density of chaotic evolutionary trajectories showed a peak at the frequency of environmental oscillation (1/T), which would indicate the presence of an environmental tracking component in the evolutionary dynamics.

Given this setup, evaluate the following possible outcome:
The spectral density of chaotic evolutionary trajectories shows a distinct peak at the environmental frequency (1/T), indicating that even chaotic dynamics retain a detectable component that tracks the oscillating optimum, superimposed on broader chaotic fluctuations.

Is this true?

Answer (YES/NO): YES